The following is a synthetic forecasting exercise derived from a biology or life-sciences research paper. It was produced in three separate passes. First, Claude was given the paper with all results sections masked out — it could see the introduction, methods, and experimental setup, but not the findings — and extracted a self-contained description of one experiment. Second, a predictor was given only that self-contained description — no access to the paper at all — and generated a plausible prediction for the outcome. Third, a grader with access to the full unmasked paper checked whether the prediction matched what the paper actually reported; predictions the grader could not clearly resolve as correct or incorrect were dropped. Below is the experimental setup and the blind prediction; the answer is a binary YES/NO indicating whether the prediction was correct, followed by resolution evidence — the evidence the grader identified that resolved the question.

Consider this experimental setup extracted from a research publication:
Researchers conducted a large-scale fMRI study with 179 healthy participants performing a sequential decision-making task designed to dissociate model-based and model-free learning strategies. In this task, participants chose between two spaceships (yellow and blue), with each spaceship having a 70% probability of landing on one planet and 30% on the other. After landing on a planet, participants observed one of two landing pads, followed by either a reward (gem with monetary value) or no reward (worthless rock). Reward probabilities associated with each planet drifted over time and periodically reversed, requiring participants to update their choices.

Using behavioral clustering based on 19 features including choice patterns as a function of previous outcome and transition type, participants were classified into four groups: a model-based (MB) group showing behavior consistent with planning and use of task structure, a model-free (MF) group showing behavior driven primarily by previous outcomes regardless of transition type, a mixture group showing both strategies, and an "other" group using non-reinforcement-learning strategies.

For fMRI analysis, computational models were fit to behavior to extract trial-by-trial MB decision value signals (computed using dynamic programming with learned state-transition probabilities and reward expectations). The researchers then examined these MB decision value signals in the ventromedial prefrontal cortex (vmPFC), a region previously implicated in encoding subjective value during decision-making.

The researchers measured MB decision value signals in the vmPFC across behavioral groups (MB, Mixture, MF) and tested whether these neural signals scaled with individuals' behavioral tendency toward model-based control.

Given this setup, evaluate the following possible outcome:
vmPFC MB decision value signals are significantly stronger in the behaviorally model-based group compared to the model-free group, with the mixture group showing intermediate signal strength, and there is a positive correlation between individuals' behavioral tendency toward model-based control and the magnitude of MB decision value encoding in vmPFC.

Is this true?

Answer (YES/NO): YES